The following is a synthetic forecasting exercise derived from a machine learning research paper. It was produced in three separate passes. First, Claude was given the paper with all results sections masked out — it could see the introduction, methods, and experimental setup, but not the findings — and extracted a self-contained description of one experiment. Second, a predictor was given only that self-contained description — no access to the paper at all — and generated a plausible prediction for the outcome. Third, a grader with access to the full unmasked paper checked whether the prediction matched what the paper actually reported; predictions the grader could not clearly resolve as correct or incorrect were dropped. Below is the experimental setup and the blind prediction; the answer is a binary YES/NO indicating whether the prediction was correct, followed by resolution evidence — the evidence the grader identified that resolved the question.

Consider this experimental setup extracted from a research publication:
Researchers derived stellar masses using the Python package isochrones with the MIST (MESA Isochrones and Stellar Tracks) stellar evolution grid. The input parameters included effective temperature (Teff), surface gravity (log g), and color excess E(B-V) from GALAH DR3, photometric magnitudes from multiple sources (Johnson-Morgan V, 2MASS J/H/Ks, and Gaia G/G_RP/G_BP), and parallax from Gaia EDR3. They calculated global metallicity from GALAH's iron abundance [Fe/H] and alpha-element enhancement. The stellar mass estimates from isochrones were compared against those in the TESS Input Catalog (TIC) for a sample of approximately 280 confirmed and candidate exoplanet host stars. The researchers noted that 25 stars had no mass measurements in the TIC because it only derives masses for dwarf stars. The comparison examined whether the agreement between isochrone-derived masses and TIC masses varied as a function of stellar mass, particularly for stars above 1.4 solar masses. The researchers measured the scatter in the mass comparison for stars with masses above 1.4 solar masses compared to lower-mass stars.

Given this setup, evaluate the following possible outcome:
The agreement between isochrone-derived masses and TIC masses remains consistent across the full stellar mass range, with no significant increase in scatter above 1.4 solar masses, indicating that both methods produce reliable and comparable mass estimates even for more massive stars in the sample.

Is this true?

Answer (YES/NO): NO